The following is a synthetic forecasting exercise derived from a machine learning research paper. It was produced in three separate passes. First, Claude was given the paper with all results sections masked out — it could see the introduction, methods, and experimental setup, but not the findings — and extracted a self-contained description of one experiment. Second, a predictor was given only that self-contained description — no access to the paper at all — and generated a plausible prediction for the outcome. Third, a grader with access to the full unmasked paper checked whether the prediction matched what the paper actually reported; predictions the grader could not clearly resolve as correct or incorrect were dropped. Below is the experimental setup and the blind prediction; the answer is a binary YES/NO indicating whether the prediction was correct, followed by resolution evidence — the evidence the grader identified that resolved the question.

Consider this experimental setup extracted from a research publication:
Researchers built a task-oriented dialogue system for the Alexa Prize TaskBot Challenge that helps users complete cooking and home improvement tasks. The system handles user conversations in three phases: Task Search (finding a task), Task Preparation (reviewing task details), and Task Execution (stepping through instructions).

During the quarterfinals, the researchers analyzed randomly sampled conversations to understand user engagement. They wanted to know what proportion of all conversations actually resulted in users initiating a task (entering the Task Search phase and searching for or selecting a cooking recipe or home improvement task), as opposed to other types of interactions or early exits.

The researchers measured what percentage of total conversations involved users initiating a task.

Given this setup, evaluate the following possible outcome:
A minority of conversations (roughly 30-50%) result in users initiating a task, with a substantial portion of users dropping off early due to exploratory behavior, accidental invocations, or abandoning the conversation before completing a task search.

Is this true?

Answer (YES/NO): NO